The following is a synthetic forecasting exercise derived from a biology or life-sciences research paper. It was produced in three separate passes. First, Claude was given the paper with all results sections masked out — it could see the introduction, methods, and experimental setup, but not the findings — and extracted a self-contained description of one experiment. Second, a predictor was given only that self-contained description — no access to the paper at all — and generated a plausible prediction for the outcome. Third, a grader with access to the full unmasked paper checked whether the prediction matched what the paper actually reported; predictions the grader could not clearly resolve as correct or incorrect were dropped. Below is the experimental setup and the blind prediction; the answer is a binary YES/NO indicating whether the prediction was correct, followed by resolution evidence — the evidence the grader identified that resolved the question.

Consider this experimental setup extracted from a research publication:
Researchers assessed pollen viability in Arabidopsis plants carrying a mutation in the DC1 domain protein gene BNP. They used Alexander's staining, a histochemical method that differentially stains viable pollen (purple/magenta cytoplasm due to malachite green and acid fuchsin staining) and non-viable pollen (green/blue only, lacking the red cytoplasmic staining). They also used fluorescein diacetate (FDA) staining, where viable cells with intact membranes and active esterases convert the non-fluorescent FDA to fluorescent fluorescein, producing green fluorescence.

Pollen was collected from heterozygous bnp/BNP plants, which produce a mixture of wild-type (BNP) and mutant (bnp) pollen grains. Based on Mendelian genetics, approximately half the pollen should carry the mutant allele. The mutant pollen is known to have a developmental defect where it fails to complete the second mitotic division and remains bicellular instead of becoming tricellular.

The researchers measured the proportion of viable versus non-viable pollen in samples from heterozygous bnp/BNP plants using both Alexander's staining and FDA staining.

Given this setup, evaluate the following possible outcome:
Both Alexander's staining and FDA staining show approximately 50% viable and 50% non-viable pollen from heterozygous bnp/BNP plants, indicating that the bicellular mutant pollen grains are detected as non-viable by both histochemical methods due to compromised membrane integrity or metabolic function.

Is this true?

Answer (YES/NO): NO